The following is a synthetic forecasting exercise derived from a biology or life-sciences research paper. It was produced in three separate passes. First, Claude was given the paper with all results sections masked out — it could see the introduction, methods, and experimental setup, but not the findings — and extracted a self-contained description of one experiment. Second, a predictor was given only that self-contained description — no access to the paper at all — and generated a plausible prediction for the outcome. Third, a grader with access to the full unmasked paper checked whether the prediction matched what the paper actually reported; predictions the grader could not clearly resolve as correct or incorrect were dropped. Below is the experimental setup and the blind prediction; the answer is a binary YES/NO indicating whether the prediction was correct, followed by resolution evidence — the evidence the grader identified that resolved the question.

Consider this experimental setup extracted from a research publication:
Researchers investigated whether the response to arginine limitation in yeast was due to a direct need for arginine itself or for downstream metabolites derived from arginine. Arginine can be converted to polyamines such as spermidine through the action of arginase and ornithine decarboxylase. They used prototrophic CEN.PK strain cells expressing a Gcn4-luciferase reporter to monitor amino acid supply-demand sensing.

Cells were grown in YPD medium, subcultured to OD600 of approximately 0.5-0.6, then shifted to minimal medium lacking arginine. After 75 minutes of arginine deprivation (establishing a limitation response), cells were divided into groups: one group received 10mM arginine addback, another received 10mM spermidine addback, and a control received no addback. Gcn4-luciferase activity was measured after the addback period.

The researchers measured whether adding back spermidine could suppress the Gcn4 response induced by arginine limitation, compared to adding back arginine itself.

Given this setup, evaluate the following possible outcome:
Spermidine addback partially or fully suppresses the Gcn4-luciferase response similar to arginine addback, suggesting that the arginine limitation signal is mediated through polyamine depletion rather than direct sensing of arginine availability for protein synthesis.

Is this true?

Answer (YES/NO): NO